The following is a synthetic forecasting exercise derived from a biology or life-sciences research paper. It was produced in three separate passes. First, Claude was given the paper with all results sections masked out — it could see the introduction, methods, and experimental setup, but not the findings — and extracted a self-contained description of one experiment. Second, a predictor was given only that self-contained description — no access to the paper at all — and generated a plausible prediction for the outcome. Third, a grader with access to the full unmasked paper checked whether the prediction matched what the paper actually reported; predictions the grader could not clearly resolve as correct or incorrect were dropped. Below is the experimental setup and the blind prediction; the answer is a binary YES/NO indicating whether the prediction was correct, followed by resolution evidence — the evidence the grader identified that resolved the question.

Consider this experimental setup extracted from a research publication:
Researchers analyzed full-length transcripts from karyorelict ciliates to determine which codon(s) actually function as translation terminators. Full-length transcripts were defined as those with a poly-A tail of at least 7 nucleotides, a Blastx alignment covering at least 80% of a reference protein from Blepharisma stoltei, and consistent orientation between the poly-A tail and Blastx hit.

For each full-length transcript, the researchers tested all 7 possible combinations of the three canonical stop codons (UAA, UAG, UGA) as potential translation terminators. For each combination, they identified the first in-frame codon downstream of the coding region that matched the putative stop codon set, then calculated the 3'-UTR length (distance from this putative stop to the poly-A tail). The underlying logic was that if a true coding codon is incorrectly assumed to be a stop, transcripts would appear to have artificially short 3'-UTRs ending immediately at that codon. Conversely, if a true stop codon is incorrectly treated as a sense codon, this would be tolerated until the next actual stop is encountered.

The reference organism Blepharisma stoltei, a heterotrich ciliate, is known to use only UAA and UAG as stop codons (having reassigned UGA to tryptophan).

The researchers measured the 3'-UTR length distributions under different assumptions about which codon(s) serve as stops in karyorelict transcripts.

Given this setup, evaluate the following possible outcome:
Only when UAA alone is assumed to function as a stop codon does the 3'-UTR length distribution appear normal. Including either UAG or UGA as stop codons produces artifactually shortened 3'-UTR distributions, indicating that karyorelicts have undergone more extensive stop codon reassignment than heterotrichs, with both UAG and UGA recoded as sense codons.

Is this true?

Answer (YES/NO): NO